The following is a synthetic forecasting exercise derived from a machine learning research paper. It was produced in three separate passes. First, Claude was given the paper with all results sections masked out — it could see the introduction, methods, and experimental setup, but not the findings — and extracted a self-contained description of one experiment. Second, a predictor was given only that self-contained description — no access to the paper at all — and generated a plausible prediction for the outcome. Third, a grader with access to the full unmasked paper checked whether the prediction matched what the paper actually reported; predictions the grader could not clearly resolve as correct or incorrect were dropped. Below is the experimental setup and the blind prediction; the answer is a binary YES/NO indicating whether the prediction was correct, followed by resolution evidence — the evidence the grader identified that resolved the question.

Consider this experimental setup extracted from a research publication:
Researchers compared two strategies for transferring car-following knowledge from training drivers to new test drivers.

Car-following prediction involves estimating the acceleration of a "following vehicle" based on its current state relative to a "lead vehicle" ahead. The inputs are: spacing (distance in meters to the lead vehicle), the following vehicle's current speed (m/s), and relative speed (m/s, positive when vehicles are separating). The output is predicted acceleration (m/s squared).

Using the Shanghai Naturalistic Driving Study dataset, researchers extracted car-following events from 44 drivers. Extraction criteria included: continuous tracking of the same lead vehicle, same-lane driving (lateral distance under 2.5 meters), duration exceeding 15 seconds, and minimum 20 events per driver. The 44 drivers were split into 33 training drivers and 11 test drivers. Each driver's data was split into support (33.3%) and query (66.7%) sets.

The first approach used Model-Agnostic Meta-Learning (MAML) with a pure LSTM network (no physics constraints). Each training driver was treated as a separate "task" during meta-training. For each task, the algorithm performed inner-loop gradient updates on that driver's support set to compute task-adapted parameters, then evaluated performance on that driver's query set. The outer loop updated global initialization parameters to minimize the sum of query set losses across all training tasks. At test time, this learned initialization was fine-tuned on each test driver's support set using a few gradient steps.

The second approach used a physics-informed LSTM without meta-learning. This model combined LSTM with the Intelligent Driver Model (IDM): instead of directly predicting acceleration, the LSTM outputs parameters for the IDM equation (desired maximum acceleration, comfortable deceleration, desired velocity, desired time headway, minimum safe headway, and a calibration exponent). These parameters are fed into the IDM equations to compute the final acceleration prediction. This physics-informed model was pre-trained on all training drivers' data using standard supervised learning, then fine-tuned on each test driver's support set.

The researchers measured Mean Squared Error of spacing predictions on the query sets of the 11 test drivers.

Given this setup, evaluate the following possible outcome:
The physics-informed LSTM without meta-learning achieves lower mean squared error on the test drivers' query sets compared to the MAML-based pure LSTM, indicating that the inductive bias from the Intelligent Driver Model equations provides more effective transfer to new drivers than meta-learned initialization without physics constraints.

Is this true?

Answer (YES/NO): YES